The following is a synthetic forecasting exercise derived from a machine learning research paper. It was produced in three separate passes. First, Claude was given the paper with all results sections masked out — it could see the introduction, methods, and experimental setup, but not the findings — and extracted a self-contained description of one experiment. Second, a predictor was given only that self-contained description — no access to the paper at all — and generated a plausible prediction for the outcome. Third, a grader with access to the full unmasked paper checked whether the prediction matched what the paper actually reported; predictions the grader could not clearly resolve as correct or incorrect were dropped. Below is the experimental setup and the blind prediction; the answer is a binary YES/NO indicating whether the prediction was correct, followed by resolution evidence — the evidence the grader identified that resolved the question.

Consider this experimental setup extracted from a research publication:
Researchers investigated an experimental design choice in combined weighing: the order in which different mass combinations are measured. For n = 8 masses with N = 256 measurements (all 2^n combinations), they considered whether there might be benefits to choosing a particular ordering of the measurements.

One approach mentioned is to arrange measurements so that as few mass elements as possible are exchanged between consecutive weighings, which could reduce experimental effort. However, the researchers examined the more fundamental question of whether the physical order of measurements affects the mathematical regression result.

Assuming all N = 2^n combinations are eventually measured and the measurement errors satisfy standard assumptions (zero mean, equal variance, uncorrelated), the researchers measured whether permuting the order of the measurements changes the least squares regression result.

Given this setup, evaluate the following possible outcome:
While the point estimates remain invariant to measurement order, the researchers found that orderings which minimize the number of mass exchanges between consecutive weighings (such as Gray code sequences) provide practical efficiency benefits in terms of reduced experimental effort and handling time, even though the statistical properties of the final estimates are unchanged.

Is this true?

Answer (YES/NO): NO